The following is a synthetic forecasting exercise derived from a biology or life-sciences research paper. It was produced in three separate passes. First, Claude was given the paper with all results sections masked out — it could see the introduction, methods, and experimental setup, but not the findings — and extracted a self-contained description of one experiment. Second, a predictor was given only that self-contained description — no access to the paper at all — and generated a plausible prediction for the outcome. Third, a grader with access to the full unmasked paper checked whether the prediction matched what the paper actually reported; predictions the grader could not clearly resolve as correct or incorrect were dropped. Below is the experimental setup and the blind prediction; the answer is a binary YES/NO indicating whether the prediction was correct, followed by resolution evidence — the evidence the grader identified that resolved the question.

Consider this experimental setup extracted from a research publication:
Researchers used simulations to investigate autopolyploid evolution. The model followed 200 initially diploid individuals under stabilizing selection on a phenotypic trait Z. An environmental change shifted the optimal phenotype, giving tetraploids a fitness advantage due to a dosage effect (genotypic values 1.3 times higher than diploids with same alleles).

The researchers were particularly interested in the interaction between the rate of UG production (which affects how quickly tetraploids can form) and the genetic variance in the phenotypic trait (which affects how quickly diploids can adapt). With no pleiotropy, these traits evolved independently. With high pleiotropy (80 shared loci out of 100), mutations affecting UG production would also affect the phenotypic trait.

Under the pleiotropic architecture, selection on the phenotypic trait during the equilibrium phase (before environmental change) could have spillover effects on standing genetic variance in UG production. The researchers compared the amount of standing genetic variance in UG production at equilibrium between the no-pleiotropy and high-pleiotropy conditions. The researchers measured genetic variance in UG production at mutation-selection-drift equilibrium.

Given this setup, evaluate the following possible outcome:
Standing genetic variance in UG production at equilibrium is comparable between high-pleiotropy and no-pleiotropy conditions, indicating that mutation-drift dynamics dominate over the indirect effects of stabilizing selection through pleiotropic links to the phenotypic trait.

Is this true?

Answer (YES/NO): NO